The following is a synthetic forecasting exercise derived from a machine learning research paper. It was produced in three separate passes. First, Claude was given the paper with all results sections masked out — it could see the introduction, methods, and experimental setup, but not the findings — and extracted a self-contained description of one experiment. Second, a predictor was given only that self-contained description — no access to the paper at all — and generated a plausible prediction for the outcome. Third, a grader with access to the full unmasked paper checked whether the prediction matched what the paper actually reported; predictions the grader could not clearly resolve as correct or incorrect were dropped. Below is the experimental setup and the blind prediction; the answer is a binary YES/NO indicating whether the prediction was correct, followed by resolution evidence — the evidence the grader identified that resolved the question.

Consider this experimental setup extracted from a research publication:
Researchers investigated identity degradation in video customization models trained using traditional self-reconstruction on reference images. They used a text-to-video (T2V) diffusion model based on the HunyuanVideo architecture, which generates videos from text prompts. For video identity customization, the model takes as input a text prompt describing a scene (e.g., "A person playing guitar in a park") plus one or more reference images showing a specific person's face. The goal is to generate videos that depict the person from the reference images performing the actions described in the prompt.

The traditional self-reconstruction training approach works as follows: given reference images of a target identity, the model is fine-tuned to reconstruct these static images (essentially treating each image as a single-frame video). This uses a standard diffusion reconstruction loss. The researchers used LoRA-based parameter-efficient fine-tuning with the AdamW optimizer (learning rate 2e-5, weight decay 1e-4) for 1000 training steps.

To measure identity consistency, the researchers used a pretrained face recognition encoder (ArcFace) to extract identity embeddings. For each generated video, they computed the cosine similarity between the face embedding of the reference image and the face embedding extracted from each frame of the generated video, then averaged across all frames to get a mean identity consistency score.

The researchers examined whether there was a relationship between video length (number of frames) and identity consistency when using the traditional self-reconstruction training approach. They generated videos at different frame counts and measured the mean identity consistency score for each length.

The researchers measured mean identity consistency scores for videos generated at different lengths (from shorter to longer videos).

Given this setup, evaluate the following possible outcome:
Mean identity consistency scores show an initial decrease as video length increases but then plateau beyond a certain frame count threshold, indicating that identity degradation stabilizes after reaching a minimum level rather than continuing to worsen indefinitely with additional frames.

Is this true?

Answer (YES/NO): NO